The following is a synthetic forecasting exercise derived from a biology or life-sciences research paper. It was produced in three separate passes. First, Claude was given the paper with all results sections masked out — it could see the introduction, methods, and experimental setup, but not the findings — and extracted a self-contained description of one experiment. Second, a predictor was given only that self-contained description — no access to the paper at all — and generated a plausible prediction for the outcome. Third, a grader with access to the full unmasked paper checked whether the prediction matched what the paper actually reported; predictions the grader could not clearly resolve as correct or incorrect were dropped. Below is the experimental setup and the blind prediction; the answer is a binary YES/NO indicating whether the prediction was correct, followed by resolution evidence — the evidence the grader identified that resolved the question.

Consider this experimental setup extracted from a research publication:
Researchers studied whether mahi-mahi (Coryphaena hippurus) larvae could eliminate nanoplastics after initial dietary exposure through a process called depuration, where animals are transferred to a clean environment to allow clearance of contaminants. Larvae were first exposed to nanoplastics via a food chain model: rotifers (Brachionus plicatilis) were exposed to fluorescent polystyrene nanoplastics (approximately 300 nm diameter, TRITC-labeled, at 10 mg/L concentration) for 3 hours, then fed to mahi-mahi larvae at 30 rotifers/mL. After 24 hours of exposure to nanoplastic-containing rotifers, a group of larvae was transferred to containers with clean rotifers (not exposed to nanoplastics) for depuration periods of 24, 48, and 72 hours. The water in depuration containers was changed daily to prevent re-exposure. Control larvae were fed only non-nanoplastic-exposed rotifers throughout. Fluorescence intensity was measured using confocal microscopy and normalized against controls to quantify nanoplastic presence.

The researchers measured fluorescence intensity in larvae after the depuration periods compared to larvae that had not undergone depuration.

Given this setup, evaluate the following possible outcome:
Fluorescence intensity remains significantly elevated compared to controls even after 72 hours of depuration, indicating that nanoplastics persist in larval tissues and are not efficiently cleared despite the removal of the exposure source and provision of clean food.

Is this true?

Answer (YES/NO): YES